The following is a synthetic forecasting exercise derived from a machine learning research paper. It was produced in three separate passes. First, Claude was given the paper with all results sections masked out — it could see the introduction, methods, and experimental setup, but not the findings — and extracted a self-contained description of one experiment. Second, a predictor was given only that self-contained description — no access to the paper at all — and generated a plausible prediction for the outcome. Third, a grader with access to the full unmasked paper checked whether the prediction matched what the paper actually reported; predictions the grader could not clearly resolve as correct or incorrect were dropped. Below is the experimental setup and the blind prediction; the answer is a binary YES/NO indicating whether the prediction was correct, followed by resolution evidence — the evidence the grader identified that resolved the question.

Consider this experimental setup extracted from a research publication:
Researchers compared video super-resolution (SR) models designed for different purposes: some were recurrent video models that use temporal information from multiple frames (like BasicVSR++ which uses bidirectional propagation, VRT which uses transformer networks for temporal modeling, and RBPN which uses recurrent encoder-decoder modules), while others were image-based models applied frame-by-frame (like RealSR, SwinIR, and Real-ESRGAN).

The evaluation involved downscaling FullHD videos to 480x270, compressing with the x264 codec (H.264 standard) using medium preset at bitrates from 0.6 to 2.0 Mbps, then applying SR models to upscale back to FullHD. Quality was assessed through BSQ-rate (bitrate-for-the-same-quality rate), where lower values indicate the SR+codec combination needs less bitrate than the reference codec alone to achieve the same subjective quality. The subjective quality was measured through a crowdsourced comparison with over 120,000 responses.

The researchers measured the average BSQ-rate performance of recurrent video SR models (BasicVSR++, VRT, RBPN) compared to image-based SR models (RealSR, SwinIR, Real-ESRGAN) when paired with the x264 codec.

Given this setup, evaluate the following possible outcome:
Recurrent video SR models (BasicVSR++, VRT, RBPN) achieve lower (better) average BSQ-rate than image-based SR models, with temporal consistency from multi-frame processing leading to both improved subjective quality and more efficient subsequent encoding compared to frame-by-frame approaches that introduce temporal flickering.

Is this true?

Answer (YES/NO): NO